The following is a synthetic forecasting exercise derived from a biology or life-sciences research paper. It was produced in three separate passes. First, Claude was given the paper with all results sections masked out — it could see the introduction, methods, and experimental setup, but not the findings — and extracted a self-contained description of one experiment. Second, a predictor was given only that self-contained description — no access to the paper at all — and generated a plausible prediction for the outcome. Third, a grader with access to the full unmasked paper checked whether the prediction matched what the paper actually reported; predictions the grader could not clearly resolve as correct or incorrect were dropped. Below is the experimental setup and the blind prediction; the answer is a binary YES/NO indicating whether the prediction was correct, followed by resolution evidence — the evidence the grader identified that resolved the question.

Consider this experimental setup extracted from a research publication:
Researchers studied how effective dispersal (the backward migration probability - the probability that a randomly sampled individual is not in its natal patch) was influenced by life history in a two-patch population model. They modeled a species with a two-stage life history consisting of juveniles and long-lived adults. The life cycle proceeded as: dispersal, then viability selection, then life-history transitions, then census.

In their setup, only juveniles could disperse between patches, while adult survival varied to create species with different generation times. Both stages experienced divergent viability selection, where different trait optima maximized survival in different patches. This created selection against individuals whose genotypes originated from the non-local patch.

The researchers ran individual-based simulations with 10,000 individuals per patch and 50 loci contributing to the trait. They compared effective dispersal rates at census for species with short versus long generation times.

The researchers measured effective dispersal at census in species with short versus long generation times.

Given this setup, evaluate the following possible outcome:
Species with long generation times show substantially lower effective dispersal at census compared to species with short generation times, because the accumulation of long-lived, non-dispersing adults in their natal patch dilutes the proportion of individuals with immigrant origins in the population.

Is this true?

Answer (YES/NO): NO